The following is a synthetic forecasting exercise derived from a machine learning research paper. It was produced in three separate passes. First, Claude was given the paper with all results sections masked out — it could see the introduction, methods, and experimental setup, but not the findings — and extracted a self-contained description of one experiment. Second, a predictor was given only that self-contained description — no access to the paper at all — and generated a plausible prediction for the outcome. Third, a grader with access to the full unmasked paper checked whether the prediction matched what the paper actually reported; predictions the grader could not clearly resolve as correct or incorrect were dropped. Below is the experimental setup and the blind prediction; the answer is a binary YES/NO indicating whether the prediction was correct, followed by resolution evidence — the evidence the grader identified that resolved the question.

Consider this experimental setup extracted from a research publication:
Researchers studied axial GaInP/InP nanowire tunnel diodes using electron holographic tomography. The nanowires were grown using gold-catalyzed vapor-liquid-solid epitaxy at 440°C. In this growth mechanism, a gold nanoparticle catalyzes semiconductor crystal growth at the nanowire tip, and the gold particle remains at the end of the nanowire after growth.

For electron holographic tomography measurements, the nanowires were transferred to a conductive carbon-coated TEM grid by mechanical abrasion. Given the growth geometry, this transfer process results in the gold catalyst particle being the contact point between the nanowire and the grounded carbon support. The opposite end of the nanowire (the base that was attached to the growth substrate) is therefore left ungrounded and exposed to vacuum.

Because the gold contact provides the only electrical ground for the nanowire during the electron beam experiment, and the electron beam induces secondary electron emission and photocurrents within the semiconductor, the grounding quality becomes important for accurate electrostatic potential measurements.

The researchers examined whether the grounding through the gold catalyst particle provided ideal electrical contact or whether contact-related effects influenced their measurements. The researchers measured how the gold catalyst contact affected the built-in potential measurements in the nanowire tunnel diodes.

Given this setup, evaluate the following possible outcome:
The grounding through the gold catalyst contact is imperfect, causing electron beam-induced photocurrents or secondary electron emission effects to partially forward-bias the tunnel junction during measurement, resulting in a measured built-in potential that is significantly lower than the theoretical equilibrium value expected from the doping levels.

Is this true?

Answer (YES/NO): YES